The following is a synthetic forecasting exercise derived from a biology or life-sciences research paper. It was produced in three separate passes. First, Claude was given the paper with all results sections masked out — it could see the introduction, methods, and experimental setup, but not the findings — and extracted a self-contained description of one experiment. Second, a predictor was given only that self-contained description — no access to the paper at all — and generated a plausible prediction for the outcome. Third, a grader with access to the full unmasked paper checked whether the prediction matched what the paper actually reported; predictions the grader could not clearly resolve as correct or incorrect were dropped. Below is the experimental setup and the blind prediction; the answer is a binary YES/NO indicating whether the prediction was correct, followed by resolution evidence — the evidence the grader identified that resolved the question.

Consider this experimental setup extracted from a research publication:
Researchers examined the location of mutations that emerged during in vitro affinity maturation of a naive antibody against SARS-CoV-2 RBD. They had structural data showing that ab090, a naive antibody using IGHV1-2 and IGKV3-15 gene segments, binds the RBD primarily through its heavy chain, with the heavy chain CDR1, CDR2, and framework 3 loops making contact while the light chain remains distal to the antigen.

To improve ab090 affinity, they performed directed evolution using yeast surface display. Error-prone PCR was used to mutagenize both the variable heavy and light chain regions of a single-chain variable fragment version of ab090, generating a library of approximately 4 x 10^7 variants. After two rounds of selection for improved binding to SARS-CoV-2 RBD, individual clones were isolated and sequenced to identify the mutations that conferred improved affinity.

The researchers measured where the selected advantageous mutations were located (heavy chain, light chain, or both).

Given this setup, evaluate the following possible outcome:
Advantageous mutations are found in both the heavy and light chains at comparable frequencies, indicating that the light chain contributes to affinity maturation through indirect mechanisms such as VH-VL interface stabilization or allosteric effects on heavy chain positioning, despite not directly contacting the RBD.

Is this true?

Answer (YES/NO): NO